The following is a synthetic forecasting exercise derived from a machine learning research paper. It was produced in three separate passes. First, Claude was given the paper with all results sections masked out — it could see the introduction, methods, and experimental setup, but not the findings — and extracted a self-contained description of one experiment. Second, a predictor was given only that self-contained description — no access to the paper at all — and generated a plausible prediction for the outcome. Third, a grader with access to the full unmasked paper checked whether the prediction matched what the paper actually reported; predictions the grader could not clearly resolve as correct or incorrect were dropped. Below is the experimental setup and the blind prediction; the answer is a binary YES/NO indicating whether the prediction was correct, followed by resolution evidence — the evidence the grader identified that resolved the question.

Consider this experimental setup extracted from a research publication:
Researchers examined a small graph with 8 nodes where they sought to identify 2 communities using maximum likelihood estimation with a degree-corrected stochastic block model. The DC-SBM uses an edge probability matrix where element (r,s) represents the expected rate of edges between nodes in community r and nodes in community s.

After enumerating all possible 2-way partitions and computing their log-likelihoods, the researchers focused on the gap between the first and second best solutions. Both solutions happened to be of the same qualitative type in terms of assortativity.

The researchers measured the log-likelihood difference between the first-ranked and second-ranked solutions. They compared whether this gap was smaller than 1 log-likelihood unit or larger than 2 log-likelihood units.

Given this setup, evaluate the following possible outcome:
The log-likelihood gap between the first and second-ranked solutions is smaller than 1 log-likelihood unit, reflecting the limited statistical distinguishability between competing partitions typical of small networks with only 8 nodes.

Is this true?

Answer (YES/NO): NO